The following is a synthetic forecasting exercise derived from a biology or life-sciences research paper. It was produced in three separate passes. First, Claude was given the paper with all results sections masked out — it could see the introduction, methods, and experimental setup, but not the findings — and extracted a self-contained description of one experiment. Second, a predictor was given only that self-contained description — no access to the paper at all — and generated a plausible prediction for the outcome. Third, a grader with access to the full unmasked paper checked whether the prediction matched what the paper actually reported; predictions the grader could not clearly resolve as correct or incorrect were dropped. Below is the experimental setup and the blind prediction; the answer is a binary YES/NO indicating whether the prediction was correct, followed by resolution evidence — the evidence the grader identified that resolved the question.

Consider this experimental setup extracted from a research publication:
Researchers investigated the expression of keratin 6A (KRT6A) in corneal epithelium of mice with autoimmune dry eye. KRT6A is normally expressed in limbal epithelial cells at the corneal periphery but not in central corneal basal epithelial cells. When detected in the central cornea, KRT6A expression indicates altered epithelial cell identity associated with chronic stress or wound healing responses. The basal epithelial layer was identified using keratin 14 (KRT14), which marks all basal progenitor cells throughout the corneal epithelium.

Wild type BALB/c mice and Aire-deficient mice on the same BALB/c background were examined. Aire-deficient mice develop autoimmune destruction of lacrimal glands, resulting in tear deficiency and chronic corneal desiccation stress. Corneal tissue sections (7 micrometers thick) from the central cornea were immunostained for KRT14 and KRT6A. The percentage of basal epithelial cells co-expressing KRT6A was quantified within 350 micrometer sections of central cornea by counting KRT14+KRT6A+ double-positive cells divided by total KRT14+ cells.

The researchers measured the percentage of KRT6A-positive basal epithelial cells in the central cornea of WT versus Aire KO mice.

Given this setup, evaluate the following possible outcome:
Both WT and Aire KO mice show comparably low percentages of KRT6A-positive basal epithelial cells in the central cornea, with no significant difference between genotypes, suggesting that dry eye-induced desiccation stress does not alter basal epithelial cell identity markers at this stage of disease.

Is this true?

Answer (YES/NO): NO